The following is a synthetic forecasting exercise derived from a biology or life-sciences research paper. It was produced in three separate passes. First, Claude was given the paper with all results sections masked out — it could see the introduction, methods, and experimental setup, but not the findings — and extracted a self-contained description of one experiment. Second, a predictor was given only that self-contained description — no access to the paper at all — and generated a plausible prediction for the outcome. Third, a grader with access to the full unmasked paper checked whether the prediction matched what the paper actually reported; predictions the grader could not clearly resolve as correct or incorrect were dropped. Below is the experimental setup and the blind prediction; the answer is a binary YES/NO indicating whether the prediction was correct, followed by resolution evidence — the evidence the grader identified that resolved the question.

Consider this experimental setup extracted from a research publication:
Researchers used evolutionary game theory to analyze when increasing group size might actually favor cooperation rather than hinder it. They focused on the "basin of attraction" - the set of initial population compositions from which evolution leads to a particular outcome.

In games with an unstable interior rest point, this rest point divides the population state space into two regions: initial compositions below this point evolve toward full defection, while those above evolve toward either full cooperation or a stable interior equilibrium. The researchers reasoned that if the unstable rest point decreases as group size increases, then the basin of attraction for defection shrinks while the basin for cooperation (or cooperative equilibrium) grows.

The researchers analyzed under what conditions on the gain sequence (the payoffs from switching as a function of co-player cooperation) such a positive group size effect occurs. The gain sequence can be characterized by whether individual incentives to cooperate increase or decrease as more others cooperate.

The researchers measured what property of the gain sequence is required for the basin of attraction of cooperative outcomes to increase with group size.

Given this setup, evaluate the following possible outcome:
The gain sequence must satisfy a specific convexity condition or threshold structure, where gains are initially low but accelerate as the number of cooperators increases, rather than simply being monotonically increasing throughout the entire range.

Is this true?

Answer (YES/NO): NO